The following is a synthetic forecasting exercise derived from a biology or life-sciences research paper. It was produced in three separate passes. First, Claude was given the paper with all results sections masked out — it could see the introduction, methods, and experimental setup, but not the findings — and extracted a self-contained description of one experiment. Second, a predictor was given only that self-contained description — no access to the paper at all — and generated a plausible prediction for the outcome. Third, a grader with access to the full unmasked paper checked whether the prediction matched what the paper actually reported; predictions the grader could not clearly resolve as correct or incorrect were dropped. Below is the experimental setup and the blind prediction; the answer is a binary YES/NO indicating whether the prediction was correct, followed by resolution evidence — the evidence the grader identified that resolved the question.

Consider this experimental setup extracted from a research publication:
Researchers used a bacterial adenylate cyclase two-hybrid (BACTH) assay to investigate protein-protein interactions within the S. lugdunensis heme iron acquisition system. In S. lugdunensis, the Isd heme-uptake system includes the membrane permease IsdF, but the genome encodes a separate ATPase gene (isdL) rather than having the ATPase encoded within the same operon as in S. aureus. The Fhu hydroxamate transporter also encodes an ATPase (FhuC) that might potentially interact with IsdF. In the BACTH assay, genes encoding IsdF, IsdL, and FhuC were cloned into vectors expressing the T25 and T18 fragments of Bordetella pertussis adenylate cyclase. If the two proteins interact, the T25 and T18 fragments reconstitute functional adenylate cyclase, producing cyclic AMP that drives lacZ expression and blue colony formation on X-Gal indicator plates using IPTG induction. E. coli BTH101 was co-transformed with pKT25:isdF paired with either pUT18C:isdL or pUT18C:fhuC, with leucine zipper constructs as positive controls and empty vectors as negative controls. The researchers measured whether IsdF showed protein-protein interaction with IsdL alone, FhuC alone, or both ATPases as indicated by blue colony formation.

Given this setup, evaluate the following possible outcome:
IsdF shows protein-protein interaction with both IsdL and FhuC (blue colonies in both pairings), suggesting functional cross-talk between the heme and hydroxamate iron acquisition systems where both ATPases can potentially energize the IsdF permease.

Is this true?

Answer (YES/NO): NO